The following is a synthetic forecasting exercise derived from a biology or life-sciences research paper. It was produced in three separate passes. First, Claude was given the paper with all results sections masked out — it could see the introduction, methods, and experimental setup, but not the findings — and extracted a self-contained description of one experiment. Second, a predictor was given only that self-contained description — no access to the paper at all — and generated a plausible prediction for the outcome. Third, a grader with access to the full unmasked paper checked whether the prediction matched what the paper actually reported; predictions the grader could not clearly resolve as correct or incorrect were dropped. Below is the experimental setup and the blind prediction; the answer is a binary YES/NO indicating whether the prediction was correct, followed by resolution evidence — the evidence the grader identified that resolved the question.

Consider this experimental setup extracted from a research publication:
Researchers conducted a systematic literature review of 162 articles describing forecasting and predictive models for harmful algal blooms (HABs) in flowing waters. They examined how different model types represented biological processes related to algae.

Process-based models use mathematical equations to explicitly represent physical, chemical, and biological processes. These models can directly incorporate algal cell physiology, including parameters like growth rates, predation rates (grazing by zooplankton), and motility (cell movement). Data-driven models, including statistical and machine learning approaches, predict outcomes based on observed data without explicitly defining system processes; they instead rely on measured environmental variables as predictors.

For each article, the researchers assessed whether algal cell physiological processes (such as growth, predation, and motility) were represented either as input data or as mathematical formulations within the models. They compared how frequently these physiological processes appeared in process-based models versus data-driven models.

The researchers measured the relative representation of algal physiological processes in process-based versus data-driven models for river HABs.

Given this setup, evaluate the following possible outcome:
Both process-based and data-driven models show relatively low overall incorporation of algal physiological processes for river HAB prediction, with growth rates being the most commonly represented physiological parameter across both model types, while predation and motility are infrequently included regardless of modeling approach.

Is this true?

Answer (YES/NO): NO